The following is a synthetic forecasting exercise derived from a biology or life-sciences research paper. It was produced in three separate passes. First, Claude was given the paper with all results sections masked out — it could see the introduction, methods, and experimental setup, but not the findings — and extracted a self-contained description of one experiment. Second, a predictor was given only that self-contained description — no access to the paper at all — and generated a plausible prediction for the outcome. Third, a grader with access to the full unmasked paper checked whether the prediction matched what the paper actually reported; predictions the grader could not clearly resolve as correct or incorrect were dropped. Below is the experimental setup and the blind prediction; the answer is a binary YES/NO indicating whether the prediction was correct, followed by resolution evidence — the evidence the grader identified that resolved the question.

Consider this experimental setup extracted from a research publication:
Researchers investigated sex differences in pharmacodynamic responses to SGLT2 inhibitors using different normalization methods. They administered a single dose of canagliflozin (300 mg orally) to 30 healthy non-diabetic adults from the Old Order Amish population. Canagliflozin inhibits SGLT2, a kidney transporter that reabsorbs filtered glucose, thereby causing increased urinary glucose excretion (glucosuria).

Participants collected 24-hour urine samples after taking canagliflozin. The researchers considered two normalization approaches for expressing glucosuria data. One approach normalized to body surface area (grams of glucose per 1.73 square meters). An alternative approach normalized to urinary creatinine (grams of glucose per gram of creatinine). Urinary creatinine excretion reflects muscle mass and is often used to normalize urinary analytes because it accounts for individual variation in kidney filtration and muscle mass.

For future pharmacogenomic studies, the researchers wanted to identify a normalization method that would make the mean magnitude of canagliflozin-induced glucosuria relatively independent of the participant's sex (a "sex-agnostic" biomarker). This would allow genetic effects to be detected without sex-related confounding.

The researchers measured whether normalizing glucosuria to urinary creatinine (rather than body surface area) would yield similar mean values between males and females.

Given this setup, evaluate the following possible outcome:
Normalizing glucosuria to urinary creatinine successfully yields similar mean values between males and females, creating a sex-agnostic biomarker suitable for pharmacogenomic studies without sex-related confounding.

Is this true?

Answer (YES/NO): YES